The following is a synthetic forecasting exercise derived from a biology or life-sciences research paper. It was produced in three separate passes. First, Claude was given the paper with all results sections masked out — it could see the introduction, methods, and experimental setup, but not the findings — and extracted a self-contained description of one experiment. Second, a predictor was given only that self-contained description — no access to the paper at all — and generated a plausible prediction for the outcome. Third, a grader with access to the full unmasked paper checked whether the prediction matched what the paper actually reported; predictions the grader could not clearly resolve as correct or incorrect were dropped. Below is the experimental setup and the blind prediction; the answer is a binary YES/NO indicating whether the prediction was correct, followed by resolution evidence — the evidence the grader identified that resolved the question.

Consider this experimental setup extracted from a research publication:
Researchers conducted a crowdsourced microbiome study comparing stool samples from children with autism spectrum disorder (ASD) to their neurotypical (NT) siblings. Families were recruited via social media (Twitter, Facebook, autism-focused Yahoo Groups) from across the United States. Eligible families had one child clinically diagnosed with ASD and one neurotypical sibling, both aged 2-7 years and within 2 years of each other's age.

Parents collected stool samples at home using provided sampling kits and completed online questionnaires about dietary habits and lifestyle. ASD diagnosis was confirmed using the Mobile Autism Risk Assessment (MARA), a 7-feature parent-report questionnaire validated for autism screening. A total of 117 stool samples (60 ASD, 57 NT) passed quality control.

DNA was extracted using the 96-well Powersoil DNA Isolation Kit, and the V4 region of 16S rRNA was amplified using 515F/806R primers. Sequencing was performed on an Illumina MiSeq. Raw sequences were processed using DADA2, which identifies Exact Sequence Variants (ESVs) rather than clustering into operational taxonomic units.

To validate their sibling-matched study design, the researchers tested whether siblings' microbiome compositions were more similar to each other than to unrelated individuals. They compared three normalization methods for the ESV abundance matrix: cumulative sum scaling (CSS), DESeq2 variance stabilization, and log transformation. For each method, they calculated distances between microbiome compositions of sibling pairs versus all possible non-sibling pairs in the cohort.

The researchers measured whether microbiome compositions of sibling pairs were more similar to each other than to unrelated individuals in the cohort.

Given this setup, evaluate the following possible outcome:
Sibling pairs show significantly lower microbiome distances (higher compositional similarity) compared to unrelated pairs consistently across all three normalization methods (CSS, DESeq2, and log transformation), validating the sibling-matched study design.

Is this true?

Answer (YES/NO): NO